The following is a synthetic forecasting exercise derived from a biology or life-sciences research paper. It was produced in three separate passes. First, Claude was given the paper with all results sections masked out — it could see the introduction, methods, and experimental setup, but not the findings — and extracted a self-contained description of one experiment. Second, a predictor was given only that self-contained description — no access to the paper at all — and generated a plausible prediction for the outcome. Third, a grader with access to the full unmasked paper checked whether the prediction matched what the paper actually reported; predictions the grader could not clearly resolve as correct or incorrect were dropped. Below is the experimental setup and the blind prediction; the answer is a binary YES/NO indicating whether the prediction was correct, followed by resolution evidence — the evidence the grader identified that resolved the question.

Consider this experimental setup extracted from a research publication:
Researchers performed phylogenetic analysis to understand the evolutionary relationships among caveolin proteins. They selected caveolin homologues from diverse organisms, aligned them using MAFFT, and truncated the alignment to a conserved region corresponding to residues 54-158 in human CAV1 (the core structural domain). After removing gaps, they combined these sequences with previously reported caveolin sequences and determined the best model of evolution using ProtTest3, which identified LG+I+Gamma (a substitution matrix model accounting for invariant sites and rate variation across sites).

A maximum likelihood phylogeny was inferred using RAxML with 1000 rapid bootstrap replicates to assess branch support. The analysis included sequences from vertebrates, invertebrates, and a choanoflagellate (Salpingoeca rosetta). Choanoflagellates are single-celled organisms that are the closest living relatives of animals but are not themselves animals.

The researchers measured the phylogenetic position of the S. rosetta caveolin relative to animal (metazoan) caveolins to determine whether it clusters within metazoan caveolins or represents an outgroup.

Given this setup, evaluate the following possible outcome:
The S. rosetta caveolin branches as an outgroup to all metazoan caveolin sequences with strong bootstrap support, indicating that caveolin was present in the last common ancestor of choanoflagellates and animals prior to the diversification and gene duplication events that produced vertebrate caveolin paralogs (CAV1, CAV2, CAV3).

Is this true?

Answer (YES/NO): NO